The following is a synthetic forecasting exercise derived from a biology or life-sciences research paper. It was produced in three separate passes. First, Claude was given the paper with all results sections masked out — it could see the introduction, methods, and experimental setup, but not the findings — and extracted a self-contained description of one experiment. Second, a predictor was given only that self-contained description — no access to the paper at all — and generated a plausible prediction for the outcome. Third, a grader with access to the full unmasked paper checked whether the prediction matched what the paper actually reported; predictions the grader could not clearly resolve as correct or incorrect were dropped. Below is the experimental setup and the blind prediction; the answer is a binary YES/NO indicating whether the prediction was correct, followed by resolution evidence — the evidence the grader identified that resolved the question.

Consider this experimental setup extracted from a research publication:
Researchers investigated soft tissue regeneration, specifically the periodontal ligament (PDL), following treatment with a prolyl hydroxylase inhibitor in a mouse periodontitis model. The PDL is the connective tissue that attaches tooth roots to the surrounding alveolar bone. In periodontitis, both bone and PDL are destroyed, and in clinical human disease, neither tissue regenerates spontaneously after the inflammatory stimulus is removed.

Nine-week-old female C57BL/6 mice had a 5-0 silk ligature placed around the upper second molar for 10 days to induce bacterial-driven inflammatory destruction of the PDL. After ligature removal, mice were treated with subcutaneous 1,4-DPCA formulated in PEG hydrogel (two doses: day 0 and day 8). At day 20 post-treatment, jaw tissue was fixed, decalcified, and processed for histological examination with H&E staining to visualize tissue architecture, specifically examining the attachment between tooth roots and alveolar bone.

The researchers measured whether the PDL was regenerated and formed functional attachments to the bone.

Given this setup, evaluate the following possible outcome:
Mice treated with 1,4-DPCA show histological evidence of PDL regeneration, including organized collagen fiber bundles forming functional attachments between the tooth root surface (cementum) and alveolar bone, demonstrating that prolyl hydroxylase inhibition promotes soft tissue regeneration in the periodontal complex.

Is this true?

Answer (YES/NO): YES